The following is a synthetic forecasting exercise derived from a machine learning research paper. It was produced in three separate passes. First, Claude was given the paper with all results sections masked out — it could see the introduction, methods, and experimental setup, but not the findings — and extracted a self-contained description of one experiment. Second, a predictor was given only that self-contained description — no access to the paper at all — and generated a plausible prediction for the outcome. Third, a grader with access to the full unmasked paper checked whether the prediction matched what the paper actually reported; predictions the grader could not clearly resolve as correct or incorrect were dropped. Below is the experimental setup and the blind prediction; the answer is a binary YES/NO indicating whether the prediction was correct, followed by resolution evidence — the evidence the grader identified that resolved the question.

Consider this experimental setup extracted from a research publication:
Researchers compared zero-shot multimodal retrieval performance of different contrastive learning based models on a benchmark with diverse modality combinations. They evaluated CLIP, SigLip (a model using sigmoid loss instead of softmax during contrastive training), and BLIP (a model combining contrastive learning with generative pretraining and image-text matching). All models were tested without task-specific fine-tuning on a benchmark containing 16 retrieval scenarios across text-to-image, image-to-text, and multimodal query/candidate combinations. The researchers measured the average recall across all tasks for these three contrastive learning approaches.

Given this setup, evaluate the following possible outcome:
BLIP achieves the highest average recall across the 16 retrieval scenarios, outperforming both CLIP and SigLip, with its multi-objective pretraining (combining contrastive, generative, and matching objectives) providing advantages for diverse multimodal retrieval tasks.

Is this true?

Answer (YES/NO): NO